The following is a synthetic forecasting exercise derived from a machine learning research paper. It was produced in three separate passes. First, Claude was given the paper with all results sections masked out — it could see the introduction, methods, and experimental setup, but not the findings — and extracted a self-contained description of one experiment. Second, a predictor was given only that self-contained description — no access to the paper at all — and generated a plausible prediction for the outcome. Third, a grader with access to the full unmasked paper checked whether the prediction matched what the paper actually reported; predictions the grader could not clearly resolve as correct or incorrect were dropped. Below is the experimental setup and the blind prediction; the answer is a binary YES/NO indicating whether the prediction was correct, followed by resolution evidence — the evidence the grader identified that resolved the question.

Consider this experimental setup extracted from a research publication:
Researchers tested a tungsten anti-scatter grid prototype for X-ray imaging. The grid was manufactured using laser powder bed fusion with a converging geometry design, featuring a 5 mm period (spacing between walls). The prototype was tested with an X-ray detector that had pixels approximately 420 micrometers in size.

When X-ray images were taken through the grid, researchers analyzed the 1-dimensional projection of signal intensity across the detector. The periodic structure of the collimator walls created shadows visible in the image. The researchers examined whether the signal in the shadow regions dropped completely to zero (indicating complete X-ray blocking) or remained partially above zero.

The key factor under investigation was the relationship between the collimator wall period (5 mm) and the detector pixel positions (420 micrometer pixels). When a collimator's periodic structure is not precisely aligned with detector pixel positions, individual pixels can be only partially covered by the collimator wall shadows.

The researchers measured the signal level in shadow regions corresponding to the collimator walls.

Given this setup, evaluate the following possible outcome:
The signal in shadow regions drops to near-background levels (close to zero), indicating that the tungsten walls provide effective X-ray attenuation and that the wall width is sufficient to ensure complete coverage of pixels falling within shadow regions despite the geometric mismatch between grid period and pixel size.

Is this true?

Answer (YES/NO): NO